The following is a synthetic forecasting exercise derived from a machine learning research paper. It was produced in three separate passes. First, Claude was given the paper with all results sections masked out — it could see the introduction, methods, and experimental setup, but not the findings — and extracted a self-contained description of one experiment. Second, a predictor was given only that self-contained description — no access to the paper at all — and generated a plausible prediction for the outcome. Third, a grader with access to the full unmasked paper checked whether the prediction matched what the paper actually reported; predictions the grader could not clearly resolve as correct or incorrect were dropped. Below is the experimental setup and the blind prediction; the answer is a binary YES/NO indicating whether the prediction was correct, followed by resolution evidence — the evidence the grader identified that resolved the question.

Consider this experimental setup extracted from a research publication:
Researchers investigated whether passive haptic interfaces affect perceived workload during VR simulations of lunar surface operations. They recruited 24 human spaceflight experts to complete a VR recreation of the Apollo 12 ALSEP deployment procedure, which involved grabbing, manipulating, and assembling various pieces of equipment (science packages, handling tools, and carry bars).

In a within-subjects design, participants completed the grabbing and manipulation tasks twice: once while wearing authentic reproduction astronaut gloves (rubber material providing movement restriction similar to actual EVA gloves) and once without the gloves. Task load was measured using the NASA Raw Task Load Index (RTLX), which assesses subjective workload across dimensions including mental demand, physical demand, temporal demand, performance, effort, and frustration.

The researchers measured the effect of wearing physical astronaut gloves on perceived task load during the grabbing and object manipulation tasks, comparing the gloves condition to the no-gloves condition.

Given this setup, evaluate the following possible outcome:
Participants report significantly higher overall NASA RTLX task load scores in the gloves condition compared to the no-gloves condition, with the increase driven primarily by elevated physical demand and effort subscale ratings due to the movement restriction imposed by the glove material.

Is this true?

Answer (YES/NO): NO